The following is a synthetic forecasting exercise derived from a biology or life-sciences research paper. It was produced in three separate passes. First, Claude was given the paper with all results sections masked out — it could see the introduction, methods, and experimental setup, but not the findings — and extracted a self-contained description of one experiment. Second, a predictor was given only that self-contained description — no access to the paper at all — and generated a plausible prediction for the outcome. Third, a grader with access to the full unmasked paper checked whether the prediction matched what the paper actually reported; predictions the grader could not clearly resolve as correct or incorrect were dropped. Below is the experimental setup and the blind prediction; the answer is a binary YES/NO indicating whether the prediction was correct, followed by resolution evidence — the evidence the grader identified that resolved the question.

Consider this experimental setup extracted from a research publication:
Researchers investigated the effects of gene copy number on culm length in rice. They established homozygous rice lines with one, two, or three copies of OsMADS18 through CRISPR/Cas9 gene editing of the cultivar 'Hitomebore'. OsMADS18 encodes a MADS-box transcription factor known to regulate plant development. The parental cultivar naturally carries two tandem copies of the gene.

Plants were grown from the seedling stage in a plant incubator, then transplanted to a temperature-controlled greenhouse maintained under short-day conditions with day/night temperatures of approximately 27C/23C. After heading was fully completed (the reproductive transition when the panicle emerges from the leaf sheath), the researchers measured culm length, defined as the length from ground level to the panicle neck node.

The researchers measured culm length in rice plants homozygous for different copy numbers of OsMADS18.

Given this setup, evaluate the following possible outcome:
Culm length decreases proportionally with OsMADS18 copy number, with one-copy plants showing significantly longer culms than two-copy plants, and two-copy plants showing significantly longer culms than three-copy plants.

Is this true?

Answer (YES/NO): NO